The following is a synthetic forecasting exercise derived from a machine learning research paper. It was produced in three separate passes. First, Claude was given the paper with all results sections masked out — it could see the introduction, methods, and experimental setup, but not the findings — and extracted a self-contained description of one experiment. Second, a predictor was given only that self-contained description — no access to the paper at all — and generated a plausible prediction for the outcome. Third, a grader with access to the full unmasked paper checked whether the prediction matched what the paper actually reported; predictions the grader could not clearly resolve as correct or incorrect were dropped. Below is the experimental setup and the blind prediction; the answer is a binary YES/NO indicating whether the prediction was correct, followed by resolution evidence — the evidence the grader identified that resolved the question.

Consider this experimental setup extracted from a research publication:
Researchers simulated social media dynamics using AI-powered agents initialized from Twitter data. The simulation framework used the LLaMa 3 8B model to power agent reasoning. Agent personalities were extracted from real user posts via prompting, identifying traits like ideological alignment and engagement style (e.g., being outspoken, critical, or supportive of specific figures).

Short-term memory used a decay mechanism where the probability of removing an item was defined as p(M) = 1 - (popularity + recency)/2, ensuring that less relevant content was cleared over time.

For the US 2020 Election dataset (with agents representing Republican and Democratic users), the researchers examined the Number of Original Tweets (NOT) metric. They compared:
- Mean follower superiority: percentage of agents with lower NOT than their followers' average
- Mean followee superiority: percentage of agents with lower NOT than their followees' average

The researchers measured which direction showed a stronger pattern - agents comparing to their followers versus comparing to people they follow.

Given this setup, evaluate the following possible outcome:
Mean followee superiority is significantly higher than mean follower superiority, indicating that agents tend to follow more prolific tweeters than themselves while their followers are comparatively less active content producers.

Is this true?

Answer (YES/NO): NO